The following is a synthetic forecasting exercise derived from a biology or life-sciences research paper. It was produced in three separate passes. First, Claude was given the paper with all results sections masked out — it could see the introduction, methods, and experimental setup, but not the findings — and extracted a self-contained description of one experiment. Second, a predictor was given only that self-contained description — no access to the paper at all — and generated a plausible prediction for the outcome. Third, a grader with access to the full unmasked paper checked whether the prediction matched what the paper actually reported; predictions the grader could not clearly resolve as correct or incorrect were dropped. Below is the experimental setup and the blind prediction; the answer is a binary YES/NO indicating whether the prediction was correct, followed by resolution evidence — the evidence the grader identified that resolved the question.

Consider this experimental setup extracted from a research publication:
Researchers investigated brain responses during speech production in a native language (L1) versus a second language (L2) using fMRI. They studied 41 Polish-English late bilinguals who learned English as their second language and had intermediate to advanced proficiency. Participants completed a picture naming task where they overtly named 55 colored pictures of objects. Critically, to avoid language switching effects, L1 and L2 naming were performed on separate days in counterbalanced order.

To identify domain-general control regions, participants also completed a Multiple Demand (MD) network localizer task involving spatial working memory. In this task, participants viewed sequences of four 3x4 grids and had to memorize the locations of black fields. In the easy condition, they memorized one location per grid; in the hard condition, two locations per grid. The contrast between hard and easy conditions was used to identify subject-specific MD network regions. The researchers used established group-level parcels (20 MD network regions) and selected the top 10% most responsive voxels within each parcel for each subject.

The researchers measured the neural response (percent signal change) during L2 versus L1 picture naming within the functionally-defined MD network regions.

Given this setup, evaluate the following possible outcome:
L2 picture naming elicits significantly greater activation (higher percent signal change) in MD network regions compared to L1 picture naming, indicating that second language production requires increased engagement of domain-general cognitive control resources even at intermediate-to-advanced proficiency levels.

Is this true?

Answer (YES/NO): YES